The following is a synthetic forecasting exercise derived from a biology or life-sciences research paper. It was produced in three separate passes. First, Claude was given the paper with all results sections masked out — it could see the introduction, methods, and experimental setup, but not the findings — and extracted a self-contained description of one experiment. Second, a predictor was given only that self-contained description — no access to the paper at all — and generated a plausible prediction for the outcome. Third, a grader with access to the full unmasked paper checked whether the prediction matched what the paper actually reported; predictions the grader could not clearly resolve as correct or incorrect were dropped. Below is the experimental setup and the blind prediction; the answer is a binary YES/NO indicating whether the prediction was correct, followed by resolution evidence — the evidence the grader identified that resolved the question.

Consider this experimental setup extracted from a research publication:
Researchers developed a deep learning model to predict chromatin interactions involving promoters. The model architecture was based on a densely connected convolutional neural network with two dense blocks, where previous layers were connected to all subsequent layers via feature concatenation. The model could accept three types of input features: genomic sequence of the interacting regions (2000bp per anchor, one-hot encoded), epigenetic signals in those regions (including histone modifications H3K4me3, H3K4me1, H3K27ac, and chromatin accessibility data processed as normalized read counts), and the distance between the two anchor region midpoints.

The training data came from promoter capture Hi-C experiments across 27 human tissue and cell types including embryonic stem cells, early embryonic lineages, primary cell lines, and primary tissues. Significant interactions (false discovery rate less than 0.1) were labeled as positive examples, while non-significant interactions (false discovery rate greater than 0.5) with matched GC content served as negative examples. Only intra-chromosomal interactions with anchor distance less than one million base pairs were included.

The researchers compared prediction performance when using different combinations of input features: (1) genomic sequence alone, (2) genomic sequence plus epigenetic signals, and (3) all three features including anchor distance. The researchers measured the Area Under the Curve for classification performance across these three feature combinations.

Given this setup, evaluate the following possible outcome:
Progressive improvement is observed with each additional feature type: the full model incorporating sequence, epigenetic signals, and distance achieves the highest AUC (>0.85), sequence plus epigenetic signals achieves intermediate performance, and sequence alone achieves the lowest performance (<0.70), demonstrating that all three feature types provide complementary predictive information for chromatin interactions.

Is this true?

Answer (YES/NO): NO